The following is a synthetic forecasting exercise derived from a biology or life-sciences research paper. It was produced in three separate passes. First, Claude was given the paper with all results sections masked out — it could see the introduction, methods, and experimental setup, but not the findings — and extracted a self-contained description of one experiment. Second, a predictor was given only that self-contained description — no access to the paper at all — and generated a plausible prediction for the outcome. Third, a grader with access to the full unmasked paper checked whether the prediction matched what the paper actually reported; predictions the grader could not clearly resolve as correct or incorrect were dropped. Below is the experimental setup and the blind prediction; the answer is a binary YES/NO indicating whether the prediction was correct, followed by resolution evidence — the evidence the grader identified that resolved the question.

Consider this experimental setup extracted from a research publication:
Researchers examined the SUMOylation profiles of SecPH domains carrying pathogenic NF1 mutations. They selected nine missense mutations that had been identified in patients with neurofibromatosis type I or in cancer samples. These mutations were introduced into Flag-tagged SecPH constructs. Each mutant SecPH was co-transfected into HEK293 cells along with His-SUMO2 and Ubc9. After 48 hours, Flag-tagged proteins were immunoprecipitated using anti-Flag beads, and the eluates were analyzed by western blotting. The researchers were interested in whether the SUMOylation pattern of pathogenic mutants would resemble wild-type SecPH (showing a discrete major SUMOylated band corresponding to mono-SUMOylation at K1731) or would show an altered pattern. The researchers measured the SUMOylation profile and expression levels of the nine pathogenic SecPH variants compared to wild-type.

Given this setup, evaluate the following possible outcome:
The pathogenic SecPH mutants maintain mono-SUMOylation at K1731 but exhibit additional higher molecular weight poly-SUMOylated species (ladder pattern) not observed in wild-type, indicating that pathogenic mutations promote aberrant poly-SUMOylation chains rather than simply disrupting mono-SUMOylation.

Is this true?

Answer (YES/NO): NO